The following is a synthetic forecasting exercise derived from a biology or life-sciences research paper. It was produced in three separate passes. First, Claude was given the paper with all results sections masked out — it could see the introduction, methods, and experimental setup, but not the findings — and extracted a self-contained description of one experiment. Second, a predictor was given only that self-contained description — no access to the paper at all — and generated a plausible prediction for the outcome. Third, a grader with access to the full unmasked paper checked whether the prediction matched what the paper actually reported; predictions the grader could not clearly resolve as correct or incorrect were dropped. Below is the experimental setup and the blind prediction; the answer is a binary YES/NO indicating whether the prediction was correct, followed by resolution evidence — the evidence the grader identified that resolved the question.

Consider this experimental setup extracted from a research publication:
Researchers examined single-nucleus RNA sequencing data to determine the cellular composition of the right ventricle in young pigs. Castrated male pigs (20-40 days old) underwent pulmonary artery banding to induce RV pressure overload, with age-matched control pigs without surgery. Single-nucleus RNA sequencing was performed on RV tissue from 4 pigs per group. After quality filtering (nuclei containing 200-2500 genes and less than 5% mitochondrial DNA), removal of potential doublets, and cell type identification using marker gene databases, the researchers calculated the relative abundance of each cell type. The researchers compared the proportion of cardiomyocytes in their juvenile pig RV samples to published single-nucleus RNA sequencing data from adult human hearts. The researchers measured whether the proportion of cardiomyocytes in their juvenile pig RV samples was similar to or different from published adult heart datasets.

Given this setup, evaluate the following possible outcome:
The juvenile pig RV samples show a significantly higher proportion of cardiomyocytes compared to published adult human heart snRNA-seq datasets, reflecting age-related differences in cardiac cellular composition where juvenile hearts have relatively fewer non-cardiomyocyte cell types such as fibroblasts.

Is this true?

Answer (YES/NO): YES